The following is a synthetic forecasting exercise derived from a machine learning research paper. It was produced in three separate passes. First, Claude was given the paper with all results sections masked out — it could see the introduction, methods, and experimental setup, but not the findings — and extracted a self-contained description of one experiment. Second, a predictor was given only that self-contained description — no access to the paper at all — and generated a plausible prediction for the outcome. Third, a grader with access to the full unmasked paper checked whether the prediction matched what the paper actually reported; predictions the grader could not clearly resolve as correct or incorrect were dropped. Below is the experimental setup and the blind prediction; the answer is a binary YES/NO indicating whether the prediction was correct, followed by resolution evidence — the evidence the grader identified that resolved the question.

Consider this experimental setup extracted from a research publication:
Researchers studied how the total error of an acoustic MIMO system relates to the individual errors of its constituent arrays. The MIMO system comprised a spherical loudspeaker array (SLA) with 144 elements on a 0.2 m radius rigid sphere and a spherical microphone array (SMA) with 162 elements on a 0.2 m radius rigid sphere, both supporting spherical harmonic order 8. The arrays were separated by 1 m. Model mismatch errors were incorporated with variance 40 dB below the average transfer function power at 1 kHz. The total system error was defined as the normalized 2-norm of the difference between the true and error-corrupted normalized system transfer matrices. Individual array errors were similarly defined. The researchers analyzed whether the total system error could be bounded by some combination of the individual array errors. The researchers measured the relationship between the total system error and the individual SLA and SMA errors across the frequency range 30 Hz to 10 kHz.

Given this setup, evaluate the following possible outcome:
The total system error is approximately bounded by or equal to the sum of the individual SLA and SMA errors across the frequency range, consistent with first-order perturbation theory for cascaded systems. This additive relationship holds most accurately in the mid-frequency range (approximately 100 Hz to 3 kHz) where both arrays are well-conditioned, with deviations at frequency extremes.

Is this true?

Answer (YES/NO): NO